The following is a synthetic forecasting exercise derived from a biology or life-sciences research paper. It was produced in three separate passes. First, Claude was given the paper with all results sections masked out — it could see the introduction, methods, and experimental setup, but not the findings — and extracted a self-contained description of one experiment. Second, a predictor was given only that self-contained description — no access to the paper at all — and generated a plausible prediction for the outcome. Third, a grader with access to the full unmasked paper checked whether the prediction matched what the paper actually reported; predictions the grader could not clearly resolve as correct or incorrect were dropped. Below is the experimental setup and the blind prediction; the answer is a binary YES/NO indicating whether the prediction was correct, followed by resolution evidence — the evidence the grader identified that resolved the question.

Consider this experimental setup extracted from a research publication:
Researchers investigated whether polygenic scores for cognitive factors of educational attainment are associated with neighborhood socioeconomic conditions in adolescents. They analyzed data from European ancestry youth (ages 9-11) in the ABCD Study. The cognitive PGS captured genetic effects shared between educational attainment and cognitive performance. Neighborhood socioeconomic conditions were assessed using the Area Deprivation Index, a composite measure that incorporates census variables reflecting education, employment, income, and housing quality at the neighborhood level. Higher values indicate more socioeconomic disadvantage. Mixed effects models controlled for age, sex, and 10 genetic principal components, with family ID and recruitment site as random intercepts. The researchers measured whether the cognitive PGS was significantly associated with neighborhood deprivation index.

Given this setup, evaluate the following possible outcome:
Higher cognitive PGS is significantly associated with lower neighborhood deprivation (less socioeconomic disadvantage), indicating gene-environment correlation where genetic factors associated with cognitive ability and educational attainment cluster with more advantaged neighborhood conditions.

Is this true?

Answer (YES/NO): YES